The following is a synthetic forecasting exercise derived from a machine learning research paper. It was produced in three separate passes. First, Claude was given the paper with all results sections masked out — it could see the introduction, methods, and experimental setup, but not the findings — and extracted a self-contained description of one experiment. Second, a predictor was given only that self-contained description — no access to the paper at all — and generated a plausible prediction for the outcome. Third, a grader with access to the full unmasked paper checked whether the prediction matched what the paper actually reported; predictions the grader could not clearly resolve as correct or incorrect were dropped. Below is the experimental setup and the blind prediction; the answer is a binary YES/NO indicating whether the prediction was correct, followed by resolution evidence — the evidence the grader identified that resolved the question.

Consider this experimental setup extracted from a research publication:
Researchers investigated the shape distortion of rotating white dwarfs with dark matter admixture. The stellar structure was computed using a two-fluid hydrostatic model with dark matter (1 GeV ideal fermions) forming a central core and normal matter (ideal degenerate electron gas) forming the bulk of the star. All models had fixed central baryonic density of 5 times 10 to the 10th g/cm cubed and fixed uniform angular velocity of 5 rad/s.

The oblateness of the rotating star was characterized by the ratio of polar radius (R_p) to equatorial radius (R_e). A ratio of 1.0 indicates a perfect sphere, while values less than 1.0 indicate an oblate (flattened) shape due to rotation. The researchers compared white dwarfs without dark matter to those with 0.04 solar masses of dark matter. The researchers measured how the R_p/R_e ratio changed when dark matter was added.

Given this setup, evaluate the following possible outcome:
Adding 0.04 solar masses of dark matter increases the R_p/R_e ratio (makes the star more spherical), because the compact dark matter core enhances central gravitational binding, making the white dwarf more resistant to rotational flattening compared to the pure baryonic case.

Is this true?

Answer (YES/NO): NO